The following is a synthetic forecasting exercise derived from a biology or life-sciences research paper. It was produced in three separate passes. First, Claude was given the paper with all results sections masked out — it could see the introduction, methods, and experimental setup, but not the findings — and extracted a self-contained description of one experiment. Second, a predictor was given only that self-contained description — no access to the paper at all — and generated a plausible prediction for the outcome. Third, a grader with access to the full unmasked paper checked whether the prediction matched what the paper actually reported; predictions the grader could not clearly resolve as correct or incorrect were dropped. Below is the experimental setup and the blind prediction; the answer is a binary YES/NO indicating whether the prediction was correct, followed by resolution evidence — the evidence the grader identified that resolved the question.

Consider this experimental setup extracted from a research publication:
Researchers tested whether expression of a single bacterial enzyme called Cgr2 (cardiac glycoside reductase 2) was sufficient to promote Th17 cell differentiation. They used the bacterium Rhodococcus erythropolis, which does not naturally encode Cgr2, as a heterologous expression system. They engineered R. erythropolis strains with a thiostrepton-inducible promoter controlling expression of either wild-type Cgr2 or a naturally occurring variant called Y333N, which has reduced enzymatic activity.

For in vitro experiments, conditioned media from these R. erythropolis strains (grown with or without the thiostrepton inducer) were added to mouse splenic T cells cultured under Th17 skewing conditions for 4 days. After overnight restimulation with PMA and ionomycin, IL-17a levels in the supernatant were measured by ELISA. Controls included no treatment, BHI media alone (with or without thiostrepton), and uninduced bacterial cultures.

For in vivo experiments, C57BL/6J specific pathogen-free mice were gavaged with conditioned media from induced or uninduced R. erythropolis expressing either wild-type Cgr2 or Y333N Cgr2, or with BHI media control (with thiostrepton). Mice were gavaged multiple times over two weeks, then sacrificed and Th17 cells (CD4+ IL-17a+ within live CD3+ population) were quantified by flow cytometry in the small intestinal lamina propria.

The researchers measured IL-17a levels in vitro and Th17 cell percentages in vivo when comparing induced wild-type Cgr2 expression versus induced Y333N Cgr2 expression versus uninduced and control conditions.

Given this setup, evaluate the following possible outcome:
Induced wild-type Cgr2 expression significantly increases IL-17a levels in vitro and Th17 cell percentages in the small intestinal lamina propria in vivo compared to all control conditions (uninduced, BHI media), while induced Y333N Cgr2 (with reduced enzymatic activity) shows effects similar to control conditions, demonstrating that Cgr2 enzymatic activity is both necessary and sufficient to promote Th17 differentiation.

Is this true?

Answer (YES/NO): NO